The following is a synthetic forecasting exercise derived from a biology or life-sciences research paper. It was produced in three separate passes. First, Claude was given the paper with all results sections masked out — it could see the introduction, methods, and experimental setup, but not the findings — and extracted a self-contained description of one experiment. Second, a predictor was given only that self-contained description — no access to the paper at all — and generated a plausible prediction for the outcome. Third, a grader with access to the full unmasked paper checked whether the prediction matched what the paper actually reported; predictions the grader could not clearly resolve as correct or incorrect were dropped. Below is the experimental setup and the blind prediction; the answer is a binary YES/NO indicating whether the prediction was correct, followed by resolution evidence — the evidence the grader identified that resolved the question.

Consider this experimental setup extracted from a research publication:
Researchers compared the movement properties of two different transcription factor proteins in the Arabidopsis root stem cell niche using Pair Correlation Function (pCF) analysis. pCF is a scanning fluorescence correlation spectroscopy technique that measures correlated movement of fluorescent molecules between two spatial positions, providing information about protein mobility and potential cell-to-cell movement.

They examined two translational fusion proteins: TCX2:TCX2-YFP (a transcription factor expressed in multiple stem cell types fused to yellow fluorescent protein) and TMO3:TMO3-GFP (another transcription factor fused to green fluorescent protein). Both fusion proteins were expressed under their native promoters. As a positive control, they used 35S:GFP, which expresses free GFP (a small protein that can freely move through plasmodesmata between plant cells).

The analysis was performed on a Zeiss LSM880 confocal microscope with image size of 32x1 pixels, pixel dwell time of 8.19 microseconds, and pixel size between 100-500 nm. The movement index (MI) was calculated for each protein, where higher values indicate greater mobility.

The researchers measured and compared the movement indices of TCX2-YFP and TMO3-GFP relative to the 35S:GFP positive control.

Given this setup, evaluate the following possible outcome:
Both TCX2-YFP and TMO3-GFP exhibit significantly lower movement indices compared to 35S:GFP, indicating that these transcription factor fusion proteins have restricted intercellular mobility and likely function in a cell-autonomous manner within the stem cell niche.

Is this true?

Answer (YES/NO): NO